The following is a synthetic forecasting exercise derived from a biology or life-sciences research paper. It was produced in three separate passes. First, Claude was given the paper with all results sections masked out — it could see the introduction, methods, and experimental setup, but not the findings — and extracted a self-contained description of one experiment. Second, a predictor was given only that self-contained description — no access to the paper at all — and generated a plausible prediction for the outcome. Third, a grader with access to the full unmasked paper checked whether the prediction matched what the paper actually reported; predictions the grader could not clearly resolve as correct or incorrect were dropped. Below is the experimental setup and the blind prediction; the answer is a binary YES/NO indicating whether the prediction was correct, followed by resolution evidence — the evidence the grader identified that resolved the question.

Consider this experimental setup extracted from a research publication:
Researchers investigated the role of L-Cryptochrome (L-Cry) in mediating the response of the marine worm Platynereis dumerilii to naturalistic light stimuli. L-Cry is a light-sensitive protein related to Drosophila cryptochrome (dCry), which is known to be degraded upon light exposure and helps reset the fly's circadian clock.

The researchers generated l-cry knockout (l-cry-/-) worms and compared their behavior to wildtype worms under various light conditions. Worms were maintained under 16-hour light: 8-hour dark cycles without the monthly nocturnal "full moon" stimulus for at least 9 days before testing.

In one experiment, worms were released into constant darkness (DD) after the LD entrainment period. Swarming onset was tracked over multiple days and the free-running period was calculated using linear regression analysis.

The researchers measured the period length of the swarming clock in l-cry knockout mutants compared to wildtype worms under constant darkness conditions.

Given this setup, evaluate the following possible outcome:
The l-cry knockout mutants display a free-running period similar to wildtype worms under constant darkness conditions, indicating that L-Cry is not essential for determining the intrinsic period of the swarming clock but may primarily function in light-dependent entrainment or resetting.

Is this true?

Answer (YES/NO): YES